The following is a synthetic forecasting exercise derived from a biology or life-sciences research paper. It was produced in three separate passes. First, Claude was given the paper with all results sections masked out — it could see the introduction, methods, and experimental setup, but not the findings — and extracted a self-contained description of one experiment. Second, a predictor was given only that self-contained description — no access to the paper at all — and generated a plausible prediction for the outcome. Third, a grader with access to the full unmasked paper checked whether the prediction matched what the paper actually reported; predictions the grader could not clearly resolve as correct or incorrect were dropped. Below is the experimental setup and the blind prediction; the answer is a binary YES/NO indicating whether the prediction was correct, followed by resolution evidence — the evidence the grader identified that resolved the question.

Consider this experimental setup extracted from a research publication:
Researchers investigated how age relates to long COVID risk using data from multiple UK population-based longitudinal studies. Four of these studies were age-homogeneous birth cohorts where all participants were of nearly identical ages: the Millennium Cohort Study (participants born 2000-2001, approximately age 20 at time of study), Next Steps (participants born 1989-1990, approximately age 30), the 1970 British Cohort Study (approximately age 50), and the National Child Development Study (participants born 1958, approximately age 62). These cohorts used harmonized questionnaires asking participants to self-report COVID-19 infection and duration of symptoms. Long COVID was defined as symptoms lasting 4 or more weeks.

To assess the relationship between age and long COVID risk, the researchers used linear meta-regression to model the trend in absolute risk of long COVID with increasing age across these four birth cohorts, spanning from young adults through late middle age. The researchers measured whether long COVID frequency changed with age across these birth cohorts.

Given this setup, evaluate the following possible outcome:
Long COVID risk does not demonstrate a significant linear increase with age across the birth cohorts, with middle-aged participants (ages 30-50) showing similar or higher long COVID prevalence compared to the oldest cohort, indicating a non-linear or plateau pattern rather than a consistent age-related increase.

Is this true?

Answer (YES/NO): NO